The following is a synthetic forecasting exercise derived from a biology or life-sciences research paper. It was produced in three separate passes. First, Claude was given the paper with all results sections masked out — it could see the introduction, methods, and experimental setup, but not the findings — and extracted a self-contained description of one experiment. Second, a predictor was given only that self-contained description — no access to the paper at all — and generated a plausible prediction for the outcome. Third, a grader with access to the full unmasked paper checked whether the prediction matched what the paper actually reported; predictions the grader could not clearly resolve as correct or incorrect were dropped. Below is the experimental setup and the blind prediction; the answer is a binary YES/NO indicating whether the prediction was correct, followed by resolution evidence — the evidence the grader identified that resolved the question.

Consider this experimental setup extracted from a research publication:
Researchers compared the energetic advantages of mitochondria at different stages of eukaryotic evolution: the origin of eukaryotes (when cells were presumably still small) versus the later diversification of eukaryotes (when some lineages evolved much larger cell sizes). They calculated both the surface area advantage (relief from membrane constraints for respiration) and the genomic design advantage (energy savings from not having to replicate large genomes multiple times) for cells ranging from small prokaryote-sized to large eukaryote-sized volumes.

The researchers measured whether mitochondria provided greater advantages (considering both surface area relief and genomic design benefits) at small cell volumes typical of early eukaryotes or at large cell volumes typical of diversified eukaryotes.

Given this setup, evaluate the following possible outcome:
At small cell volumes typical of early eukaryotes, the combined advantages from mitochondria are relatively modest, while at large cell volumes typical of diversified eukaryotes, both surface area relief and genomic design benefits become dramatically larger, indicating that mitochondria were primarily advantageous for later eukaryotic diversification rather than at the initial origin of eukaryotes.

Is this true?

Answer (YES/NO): YES